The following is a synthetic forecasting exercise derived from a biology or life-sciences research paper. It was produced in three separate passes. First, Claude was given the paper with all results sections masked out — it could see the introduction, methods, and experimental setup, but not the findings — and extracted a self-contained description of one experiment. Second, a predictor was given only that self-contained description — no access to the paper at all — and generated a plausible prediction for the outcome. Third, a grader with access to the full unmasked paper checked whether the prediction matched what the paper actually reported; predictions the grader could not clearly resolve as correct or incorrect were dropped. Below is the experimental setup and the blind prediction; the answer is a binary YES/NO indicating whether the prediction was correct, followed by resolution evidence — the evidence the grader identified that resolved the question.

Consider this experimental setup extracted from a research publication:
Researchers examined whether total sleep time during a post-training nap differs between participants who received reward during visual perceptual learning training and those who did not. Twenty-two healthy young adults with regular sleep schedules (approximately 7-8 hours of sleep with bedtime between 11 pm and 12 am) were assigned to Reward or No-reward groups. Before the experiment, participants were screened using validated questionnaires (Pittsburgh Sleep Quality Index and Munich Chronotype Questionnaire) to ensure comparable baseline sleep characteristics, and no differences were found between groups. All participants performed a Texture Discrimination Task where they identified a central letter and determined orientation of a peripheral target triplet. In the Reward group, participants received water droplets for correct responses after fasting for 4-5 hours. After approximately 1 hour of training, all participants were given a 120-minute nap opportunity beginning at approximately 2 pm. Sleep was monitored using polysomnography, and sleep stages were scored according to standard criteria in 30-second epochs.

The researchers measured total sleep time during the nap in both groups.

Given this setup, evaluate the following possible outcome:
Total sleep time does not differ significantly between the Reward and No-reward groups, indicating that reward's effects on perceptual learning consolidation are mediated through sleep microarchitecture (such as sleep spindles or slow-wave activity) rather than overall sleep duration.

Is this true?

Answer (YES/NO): NO